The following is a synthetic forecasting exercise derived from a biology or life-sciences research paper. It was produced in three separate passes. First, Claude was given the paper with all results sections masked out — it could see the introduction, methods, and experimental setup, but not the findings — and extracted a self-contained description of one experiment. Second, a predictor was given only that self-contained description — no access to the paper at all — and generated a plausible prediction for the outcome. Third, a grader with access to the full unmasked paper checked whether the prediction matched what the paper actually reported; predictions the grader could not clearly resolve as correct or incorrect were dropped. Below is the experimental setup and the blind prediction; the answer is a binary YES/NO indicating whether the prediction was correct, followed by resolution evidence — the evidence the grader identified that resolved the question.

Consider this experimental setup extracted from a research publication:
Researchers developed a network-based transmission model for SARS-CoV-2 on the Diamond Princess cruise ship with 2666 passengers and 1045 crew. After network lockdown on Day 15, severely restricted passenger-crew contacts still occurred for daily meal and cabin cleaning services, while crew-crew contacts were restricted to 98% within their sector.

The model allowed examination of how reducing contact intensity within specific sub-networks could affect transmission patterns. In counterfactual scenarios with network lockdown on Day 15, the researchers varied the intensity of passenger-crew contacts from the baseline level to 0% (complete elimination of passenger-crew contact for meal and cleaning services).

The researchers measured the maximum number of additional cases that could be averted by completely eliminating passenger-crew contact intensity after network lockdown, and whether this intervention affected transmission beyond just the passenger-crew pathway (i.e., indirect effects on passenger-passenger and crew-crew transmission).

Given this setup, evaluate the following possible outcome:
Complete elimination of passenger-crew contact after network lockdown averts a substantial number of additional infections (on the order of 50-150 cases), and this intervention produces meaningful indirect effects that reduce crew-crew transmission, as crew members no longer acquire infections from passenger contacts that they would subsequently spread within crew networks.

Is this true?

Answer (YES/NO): NO